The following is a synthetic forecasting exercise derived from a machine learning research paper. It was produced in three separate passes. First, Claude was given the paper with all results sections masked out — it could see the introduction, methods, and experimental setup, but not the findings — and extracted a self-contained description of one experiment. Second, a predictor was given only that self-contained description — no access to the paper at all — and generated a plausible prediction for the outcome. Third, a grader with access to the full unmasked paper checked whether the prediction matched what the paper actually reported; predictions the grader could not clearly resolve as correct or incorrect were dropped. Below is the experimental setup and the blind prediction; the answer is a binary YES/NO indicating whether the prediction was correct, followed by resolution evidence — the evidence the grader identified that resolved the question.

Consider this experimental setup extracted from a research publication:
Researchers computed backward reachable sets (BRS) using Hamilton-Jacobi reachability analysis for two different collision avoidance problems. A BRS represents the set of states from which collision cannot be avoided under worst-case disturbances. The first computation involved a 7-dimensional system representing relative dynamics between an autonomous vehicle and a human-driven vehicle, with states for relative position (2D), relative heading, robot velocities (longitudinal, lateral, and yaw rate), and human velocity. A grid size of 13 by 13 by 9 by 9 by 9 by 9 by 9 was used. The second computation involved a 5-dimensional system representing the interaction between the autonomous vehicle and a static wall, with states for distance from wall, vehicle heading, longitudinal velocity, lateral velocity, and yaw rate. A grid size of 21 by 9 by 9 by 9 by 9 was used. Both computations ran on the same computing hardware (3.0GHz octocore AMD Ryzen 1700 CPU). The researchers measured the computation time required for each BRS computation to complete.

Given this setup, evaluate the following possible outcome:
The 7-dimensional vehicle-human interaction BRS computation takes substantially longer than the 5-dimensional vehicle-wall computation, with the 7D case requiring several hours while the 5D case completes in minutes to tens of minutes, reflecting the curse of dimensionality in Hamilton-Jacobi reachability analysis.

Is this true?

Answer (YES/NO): NO